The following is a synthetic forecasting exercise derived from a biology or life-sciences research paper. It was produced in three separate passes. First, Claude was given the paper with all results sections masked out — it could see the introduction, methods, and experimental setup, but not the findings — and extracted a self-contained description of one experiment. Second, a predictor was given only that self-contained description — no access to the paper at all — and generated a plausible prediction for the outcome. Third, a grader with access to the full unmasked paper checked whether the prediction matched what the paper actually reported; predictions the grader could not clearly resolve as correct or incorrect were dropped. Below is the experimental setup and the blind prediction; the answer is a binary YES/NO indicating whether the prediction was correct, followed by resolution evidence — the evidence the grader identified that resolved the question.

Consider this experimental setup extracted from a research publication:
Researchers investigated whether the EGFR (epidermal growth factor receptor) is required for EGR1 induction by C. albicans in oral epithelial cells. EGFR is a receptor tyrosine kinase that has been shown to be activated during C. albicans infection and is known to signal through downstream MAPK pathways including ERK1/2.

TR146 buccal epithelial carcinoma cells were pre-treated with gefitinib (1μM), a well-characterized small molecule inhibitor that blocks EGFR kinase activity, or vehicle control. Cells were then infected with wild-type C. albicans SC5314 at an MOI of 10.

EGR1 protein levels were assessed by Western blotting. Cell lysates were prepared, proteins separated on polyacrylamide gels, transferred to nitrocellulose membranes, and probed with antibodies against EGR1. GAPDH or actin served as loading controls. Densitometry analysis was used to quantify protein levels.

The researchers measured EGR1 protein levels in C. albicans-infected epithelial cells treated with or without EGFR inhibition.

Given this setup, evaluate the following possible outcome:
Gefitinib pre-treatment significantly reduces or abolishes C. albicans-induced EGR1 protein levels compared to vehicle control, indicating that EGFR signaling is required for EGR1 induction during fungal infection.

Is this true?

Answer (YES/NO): YES